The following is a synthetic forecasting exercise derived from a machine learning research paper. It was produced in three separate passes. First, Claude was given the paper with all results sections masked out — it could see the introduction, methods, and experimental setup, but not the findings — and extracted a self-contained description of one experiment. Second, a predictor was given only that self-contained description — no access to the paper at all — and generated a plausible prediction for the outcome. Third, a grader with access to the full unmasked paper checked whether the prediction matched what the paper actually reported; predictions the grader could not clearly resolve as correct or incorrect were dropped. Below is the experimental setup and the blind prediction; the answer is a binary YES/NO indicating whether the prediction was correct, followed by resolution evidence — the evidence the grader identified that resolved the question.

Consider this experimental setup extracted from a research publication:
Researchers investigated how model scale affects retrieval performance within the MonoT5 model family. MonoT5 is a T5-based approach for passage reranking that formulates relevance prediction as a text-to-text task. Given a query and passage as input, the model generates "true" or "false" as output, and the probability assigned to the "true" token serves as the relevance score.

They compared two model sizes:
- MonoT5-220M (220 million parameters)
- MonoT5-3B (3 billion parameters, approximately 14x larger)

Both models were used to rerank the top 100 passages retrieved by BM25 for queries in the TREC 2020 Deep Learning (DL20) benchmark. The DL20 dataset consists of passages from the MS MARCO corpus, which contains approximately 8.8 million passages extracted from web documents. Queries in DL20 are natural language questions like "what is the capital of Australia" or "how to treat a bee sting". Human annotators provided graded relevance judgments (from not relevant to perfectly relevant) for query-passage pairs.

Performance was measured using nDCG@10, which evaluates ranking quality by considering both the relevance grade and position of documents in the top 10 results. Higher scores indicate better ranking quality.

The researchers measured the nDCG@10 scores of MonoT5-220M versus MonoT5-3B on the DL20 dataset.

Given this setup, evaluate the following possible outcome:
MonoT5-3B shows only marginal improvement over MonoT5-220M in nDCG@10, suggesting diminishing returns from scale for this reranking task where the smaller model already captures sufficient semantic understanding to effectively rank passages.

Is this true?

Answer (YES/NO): NO